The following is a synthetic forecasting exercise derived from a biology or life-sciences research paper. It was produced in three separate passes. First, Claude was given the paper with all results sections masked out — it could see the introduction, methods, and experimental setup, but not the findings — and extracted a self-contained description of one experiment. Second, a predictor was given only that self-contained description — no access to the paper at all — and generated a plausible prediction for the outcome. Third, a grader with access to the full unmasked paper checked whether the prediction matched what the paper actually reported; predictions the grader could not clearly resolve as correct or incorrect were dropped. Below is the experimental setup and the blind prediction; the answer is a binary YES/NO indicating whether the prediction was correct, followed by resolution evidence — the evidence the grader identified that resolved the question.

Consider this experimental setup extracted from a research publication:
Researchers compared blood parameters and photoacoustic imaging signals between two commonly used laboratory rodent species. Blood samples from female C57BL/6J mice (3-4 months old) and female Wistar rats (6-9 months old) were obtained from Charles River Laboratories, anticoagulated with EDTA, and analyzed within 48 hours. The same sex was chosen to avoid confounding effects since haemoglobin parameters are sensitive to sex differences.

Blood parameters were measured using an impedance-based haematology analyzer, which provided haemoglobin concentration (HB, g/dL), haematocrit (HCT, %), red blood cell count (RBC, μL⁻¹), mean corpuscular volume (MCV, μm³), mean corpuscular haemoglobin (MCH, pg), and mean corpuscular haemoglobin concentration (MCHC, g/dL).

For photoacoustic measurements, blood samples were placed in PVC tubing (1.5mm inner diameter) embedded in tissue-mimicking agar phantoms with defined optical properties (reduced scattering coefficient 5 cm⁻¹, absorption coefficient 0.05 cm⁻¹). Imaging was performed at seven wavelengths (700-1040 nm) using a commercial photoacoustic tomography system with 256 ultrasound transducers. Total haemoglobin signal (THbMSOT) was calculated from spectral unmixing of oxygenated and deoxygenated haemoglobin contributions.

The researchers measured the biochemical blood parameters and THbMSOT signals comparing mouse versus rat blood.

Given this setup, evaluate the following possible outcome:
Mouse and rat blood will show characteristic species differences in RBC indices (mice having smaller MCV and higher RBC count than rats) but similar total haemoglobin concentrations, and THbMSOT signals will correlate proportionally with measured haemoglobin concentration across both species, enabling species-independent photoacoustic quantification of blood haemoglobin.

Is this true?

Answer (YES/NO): NO